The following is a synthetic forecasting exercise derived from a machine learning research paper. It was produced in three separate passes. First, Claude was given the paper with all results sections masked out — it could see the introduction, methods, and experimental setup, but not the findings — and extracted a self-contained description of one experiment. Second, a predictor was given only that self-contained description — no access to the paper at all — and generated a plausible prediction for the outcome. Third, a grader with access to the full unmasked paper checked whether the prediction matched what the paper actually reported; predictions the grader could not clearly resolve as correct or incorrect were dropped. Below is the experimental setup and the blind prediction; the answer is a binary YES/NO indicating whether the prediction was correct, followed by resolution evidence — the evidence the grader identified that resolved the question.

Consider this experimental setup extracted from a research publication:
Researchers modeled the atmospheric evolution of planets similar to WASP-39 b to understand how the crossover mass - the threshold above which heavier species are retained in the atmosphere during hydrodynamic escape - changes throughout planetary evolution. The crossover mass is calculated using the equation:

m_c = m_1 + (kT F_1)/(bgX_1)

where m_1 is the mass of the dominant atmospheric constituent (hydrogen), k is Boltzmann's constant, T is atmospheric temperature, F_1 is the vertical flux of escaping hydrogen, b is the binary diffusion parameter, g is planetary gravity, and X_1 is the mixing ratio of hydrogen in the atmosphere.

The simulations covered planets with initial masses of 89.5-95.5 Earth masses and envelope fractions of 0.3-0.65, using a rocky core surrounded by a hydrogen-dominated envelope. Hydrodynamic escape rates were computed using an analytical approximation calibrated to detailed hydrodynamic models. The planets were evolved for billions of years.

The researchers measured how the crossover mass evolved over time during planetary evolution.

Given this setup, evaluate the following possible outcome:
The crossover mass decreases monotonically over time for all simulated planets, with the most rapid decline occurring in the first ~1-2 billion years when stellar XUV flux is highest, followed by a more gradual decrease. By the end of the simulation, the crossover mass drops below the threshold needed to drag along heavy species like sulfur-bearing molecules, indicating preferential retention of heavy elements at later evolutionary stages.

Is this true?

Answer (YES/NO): NO